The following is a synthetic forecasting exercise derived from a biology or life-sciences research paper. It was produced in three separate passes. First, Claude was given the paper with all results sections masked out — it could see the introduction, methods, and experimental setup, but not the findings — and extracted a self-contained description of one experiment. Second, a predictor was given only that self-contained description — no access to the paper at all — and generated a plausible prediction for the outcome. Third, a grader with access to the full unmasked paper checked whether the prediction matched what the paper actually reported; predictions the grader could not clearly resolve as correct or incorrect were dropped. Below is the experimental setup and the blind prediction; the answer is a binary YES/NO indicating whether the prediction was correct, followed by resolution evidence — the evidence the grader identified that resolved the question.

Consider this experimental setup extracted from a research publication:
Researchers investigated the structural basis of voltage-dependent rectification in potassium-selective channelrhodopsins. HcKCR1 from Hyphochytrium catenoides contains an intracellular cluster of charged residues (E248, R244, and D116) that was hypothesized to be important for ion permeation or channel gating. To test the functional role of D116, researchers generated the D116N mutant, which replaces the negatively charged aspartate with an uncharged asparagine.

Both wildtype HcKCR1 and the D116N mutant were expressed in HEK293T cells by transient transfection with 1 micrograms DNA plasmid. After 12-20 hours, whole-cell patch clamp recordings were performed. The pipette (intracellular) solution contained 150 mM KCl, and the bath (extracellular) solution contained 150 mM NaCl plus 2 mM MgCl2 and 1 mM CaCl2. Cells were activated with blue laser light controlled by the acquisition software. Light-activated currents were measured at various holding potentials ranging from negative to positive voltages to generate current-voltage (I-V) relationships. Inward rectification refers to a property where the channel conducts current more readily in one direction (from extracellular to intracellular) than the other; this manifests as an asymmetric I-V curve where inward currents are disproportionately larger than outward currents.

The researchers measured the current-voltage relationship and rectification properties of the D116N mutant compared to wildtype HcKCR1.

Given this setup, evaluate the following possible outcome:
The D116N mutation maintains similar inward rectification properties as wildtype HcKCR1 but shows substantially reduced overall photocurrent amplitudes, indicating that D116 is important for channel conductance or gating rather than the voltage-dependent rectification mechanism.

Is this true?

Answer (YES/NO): NO